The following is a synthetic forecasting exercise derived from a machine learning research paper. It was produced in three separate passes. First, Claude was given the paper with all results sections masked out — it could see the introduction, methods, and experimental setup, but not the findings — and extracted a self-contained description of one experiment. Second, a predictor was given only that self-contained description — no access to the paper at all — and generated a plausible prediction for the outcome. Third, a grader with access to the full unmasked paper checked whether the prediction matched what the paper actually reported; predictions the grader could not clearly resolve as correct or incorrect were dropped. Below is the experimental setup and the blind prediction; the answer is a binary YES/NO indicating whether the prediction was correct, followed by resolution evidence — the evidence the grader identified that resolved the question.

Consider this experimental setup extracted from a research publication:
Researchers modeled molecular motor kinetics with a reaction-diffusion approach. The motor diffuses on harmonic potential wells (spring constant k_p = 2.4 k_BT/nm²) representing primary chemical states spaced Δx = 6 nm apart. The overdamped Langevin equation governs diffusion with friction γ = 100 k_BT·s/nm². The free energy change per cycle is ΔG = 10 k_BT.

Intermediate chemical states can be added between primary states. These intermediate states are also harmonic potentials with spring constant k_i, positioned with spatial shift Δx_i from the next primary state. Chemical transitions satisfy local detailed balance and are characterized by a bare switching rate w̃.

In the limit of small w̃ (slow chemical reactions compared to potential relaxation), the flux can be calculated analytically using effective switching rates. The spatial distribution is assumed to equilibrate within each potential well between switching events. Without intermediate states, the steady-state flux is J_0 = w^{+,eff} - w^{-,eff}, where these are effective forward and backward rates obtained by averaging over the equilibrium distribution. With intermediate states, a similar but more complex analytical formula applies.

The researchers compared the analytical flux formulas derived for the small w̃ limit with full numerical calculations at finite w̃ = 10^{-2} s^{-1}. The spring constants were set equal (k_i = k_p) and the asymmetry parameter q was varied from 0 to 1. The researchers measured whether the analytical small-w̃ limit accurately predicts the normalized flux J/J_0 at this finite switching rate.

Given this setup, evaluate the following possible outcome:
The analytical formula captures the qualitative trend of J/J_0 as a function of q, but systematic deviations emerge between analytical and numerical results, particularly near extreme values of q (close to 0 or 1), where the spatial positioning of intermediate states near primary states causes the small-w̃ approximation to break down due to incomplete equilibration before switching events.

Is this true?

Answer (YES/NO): NO